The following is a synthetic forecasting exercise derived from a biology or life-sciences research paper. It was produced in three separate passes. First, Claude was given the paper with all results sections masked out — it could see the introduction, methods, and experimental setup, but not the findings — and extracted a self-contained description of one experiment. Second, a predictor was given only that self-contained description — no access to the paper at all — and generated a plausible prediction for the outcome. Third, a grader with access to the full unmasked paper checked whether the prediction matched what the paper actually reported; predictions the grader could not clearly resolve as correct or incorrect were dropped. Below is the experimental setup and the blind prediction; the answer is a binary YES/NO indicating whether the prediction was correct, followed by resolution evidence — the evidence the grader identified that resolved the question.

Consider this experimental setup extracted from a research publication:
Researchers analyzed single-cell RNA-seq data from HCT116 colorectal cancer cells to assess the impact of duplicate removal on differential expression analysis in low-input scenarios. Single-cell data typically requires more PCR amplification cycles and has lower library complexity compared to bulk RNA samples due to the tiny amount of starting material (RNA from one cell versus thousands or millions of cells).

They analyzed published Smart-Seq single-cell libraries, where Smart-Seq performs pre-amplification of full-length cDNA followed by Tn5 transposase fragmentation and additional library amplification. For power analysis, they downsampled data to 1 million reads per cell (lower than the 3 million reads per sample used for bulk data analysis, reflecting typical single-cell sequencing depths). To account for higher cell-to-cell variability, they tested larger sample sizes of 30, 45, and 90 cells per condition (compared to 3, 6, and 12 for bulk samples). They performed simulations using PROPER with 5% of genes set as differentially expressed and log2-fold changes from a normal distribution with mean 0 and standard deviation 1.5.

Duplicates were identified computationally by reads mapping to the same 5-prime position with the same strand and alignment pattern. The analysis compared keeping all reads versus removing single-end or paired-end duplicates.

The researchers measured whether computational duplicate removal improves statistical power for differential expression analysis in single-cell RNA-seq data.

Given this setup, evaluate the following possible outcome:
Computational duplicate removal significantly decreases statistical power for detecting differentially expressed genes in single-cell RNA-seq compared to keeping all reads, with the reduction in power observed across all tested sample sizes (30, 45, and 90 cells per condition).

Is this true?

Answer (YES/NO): NO